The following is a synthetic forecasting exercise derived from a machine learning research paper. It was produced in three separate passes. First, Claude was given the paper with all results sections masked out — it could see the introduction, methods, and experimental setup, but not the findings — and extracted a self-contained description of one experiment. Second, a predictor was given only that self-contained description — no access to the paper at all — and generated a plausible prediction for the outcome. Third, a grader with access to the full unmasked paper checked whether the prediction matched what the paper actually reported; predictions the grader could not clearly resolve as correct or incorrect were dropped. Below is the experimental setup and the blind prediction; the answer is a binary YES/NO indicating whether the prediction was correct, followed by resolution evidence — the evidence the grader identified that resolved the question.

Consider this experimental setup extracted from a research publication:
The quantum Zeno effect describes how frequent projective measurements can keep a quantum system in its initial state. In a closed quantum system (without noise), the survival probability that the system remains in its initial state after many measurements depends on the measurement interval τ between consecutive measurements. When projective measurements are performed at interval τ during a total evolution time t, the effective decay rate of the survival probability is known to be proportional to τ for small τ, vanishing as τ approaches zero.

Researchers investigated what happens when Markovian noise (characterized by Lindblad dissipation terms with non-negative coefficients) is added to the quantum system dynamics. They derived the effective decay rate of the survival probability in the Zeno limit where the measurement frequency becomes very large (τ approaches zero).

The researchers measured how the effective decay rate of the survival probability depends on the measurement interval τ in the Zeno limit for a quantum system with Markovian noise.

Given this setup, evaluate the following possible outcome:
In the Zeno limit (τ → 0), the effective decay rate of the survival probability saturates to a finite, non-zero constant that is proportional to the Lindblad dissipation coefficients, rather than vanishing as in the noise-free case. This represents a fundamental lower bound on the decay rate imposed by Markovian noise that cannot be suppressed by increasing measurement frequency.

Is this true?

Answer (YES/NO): YES